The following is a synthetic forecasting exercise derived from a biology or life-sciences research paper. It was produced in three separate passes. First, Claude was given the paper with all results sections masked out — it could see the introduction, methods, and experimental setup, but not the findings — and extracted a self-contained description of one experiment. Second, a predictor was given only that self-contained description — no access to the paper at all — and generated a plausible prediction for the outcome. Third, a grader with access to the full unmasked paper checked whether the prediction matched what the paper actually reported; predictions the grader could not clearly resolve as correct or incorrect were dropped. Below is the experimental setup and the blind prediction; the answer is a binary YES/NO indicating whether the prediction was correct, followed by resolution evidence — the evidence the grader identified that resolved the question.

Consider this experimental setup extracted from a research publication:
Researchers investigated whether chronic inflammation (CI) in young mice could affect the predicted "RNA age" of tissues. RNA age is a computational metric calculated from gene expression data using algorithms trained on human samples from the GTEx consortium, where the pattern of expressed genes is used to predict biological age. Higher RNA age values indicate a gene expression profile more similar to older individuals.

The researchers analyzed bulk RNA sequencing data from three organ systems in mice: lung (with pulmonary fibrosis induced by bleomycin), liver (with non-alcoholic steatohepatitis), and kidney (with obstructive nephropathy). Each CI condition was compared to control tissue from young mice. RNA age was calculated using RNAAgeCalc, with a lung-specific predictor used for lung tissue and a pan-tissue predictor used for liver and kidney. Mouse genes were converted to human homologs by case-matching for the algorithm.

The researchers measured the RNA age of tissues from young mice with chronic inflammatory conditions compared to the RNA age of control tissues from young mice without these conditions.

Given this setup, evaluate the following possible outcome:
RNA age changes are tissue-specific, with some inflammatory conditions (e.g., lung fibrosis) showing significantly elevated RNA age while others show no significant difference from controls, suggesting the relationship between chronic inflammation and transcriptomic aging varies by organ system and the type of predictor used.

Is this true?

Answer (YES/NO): NO